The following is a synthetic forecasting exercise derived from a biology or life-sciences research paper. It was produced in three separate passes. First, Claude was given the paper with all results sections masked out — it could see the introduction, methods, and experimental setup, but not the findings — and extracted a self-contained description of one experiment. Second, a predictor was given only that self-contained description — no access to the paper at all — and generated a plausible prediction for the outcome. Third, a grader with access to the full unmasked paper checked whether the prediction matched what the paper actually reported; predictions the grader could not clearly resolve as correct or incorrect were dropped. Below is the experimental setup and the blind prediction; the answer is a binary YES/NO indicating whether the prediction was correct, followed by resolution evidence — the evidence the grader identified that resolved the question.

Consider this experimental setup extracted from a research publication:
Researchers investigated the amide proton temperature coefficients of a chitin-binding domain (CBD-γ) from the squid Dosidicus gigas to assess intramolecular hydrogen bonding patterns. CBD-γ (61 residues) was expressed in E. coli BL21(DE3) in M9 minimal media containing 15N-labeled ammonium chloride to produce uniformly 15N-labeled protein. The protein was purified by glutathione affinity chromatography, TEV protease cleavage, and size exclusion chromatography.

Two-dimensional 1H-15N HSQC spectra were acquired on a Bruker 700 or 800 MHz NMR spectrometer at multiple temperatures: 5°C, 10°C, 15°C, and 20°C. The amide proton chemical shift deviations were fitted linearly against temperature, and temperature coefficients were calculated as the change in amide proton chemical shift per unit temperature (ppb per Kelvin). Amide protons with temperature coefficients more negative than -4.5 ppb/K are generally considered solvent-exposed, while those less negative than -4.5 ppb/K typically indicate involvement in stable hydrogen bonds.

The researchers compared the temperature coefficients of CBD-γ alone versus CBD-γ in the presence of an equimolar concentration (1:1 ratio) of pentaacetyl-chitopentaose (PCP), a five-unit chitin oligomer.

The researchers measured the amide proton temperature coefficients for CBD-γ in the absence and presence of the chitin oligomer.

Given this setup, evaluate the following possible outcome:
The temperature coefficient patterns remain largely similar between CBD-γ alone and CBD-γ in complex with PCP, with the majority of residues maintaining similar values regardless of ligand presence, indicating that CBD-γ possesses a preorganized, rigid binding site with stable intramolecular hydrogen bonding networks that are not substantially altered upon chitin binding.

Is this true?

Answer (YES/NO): NO